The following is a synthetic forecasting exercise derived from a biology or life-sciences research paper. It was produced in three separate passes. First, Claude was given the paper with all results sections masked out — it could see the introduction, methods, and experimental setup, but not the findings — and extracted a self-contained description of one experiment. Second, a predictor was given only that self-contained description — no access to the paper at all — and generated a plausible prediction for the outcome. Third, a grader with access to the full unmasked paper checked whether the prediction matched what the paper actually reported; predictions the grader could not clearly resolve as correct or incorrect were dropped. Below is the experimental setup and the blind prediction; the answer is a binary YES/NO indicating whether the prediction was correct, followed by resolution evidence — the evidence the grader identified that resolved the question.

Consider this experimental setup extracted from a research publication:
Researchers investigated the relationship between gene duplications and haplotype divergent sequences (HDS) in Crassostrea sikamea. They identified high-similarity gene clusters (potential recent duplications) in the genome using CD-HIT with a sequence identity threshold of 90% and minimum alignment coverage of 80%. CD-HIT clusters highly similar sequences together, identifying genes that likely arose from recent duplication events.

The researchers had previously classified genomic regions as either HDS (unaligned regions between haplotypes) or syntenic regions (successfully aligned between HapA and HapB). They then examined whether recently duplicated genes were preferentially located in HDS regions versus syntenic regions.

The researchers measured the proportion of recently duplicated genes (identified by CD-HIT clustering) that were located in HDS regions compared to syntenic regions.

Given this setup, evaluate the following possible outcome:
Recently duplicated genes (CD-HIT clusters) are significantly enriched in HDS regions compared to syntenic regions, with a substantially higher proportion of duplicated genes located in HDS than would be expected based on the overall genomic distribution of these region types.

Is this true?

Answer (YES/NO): YES